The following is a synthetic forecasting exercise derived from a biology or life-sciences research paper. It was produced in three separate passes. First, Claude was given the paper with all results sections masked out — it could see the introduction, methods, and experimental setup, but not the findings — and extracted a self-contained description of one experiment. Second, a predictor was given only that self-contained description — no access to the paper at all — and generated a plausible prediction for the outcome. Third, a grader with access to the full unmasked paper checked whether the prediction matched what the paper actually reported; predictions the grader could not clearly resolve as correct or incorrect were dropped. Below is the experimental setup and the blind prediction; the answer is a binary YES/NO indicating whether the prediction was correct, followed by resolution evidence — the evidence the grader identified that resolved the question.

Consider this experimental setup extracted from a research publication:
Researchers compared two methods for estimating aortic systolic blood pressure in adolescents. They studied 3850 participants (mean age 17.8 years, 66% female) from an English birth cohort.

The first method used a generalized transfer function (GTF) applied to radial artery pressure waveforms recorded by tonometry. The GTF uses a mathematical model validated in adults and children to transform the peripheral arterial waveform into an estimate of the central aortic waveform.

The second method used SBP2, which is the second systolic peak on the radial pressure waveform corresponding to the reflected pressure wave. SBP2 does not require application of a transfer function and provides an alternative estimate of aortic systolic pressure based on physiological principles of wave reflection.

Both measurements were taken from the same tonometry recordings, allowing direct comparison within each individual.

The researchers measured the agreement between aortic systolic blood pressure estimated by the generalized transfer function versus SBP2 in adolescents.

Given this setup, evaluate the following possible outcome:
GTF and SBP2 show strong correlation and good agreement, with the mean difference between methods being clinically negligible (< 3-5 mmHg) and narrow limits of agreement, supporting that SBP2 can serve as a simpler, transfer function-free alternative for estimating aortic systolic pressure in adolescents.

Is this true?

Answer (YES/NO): NO